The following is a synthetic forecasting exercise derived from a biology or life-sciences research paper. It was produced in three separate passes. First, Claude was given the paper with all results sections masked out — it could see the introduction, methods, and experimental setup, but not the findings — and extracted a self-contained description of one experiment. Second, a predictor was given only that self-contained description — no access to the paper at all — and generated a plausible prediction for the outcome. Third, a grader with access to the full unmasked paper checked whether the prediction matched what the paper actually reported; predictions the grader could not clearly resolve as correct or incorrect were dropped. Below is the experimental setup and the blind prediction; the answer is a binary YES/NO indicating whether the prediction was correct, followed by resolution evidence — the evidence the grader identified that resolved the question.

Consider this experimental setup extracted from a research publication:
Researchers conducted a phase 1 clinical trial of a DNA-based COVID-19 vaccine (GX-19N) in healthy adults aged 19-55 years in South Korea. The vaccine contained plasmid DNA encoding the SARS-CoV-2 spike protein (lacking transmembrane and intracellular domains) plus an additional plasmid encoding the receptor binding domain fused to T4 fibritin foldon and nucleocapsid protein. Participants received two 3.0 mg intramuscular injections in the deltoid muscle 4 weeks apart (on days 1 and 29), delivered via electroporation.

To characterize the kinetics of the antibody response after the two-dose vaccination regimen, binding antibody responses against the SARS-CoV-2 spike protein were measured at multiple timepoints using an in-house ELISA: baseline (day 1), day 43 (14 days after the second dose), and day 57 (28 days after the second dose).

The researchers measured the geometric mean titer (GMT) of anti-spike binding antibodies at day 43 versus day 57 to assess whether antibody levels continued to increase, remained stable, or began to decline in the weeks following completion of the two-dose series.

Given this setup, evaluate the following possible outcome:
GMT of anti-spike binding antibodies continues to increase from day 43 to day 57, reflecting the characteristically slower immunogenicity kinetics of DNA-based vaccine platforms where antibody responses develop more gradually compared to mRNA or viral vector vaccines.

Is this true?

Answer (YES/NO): NO